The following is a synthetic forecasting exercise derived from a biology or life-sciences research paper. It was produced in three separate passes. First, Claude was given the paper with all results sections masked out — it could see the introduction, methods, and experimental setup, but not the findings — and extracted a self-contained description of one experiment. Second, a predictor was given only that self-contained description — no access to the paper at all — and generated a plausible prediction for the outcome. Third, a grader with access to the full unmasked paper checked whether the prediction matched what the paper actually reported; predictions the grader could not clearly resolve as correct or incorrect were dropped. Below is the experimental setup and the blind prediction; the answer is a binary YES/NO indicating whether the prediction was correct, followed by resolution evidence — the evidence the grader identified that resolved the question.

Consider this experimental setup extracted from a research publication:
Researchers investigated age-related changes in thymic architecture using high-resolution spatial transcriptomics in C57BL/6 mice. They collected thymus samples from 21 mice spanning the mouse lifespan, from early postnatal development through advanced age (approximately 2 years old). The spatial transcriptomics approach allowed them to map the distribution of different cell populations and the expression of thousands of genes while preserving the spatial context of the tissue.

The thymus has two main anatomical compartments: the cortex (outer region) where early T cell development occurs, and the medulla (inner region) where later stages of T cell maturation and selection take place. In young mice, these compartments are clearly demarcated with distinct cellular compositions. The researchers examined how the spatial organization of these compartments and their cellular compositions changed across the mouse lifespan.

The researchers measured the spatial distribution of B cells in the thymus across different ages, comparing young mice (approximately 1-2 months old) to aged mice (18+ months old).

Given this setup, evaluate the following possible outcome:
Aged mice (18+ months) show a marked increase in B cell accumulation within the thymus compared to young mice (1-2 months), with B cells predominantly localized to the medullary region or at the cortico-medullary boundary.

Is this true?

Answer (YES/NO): NO